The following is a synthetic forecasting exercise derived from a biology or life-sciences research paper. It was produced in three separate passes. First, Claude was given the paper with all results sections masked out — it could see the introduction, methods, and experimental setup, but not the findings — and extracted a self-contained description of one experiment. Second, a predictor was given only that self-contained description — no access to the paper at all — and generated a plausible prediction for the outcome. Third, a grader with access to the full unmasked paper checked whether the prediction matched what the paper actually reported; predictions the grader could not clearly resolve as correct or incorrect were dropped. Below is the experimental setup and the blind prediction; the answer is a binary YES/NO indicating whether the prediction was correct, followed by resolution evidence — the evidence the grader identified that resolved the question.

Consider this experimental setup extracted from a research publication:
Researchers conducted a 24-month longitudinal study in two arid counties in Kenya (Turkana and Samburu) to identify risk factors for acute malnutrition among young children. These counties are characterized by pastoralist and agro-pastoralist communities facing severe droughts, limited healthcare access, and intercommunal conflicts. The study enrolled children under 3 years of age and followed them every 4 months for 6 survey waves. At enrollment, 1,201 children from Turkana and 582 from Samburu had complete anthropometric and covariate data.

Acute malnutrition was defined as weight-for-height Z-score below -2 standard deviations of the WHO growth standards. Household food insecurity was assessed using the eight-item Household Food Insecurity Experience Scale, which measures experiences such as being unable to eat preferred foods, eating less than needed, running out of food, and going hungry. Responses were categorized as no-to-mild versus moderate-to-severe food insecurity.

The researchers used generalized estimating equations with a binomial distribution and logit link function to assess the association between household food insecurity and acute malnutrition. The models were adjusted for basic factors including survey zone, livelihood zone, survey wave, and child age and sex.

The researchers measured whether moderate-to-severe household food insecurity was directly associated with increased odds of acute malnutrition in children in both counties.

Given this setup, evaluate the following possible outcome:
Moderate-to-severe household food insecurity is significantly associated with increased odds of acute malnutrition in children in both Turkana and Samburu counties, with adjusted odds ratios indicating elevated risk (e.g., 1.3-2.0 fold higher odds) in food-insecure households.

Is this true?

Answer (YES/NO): NO